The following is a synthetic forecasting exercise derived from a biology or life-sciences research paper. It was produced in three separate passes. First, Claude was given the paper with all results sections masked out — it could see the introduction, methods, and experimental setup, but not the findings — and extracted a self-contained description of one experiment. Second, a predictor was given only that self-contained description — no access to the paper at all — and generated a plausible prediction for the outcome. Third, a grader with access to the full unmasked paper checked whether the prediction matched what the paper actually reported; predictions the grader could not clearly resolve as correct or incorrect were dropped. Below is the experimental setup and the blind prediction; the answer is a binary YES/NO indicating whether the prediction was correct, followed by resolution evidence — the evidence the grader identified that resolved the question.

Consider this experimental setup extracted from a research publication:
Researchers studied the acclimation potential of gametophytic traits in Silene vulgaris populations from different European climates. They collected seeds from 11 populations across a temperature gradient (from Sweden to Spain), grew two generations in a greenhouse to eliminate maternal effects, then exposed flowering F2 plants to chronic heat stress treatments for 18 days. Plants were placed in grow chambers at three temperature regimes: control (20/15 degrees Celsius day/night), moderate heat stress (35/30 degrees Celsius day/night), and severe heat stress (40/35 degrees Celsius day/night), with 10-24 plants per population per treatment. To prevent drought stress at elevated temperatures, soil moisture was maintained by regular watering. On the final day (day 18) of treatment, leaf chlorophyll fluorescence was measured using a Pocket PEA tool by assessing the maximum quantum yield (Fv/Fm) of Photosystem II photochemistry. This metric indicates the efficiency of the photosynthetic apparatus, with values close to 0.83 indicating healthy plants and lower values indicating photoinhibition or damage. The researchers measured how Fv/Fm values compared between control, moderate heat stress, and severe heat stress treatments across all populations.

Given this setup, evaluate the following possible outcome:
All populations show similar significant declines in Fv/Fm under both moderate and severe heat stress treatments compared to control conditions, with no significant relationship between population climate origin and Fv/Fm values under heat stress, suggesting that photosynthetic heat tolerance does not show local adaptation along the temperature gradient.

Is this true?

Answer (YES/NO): YES